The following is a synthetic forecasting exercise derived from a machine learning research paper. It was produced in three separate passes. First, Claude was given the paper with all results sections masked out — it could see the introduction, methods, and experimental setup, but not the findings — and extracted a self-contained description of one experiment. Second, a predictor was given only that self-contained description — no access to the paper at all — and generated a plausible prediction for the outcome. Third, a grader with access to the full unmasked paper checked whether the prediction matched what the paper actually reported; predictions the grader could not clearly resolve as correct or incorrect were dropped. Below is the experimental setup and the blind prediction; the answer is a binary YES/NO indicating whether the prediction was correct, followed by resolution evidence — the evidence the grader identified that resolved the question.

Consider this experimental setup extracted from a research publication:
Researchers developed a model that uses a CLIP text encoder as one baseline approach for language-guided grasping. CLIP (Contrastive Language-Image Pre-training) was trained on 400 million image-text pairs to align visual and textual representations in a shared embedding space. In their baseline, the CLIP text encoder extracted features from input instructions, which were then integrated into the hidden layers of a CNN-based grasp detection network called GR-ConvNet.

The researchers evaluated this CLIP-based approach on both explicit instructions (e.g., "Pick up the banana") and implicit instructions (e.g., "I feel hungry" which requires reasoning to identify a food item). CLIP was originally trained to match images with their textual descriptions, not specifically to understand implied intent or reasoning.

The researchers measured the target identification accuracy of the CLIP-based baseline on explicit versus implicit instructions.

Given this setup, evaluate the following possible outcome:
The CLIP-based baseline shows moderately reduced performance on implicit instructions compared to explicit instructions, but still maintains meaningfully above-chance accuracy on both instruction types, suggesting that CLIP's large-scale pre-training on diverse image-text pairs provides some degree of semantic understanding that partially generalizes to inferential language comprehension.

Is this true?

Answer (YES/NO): YES